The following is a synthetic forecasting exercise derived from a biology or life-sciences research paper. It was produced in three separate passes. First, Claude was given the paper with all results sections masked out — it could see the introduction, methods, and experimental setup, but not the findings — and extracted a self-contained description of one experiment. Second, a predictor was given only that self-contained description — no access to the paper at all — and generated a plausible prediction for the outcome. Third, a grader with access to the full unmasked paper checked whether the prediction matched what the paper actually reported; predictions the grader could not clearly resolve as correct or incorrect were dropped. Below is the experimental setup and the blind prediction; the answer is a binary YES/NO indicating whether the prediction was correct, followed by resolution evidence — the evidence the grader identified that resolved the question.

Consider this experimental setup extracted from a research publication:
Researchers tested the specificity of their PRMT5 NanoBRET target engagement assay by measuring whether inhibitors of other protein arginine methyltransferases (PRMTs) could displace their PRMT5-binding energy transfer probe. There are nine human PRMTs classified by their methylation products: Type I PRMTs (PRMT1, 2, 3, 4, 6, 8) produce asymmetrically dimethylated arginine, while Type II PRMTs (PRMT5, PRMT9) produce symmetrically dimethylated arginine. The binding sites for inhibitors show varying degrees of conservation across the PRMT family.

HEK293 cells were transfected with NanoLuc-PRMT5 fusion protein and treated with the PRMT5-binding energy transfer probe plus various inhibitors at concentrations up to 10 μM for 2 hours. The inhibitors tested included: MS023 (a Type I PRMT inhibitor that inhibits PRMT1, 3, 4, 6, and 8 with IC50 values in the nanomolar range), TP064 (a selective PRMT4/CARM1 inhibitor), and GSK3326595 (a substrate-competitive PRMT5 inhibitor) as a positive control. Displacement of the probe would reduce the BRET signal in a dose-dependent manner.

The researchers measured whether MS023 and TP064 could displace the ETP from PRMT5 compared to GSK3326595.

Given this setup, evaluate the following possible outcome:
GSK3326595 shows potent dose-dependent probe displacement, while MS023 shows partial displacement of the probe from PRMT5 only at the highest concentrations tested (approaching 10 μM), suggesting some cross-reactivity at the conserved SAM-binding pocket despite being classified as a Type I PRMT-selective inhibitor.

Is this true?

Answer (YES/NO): NO